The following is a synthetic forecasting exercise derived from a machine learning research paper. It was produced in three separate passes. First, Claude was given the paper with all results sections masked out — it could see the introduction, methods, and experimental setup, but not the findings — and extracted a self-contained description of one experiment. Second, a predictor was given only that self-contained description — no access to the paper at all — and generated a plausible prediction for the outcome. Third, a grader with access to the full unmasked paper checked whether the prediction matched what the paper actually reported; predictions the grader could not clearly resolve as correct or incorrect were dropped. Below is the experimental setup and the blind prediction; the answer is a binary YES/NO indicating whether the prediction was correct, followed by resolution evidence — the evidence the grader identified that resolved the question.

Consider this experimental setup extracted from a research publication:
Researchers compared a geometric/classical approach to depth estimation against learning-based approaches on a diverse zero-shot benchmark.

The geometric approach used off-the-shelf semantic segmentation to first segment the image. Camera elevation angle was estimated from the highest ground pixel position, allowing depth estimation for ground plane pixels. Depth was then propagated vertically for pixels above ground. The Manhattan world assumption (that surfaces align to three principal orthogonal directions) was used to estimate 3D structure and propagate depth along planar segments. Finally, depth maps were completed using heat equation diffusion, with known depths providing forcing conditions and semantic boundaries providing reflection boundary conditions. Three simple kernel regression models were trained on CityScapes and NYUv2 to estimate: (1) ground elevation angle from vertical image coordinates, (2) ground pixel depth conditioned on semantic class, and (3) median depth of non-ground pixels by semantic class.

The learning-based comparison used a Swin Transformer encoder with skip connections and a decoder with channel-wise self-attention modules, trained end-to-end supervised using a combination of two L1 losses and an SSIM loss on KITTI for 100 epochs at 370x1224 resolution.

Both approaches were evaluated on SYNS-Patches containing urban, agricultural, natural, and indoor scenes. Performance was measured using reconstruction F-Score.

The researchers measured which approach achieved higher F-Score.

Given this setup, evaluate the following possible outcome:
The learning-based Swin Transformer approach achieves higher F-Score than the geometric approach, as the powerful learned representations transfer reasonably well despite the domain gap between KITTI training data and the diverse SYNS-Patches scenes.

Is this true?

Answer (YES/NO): YES